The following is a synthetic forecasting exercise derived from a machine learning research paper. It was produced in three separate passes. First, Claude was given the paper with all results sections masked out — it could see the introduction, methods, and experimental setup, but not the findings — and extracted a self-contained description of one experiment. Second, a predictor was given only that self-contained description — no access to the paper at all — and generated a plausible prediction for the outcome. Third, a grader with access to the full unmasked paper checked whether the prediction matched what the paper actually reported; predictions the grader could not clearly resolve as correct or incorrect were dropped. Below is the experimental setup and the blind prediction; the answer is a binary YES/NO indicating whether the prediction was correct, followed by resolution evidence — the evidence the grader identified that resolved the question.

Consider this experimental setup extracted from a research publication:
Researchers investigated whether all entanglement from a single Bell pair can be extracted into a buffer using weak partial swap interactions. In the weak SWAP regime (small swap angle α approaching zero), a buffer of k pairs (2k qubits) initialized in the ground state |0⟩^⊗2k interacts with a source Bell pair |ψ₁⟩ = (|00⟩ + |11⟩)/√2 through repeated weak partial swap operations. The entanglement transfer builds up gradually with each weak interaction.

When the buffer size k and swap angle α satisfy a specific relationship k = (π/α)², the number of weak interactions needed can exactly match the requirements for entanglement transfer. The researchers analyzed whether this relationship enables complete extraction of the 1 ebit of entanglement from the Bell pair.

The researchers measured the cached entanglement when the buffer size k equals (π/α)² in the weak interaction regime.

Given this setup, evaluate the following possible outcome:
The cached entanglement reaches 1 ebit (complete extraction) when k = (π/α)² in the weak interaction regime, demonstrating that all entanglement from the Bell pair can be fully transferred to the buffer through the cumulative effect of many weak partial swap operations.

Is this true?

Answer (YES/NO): YES